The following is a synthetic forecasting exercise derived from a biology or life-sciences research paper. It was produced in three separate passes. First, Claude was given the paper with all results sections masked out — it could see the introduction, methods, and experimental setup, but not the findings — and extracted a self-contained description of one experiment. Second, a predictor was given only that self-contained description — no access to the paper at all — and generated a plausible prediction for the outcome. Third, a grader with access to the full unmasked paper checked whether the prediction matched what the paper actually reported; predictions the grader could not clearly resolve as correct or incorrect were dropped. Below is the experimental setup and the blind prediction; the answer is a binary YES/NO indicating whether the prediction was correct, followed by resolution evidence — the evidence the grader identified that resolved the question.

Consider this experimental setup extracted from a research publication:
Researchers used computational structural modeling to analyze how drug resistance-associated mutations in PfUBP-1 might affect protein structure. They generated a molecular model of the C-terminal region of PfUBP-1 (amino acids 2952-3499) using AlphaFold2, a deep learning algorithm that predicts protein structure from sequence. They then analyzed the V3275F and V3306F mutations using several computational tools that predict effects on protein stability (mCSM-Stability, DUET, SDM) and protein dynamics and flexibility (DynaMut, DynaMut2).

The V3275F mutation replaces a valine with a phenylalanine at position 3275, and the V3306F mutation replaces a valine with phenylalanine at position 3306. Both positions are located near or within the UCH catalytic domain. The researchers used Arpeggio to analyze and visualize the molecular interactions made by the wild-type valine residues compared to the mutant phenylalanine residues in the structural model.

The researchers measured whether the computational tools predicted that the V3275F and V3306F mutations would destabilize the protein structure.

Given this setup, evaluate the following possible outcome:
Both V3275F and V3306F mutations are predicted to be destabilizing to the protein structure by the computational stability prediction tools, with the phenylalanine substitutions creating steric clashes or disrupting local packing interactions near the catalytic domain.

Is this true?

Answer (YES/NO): YES